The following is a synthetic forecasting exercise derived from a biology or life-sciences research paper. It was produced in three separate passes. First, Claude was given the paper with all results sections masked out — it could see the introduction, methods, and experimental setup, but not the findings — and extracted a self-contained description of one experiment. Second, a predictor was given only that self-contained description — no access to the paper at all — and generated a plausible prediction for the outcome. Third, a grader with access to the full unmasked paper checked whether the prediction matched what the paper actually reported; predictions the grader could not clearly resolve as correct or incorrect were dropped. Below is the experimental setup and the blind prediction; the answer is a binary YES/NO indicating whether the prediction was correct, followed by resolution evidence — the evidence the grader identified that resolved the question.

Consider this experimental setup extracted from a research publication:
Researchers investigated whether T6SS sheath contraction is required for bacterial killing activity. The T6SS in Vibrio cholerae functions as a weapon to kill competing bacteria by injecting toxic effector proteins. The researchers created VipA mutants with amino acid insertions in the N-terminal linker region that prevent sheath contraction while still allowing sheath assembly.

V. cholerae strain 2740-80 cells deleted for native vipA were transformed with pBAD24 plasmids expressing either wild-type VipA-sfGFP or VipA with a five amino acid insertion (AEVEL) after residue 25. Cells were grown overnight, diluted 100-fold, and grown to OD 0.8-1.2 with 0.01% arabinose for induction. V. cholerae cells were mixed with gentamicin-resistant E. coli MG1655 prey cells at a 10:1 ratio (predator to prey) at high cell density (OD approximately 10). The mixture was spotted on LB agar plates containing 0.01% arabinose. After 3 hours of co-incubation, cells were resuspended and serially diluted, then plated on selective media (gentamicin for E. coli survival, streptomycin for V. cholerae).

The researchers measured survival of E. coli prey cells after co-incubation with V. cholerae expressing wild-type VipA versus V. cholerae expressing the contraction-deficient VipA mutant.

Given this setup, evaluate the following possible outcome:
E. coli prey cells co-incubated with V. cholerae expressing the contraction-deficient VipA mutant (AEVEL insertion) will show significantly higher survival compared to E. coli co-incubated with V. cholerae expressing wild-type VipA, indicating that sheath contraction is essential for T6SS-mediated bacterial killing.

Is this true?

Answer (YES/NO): YES